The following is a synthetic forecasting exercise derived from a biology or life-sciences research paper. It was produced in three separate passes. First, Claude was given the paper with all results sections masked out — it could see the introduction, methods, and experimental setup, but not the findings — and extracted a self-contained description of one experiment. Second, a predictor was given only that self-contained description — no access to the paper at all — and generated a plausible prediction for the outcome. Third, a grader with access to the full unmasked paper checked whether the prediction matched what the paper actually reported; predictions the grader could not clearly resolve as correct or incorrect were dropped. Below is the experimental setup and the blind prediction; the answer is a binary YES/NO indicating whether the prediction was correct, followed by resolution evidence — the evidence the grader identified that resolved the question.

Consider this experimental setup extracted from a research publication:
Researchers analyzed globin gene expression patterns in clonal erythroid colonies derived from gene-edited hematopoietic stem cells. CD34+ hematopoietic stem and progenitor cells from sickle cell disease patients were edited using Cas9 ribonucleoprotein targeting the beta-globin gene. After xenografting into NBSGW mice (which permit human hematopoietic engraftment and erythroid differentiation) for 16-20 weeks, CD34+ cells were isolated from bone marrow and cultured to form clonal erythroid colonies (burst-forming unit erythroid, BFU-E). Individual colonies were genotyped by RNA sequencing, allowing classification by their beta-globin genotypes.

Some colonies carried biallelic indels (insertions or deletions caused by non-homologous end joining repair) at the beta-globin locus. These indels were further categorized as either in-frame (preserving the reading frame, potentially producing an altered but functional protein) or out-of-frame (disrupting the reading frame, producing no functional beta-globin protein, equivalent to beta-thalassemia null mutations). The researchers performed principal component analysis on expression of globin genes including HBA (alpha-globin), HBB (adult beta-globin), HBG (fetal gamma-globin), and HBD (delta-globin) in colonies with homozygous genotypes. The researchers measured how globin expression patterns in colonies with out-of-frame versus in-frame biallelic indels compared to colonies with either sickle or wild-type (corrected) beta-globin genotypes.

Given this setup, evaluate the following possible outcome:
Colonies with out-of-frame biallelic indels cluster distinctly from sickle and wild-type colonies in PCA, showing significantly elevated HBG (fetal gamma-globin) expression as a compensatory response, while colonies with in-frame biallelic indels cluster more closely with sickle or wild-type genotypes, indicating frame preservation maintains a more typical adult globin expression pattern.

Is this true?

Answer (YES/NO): YES